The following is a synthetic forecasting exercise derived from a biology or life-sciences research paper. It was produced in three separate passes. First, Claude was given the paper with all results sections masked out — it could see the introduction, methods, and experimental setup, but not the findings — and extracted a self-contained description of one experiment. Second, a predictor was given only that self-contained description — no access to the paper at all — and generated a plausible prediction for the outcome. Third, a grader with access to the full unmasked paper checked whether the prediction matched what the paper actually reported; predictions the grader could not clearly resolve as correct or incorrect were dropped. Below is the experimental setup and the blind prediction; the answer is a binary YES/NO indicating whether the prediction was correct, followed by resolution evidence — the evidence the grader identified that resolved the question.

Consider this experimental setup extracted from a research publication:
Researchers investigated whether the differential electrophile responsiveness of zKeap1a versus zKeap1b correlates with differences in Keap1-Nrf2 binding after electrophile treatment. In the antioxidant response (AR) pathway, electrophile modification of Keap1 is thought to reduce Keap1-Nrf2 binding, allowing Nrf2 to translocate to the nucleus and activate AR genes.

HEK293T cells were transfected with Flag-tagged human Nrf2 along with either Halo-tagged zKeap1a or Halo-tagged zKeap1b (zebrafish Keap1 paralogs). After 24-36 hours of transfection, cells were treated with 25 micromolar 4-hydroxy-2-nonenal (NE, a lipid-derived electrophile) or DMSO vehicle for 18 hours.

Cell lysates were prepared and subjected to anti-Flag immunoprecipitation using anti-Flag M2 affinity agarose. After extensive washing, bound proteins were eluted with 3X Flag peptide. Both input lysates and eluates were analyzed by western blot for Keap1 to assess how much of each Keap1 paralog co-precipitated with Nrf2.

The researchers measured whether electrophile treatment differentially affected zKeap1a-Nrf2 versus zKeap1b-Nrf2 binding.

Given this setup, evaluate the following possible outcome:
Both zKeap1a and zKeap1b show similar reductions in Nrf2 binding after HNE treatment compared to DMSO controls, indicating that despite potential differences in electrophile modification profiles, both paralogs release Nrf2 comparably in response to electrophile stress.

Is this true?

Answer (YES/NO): NO